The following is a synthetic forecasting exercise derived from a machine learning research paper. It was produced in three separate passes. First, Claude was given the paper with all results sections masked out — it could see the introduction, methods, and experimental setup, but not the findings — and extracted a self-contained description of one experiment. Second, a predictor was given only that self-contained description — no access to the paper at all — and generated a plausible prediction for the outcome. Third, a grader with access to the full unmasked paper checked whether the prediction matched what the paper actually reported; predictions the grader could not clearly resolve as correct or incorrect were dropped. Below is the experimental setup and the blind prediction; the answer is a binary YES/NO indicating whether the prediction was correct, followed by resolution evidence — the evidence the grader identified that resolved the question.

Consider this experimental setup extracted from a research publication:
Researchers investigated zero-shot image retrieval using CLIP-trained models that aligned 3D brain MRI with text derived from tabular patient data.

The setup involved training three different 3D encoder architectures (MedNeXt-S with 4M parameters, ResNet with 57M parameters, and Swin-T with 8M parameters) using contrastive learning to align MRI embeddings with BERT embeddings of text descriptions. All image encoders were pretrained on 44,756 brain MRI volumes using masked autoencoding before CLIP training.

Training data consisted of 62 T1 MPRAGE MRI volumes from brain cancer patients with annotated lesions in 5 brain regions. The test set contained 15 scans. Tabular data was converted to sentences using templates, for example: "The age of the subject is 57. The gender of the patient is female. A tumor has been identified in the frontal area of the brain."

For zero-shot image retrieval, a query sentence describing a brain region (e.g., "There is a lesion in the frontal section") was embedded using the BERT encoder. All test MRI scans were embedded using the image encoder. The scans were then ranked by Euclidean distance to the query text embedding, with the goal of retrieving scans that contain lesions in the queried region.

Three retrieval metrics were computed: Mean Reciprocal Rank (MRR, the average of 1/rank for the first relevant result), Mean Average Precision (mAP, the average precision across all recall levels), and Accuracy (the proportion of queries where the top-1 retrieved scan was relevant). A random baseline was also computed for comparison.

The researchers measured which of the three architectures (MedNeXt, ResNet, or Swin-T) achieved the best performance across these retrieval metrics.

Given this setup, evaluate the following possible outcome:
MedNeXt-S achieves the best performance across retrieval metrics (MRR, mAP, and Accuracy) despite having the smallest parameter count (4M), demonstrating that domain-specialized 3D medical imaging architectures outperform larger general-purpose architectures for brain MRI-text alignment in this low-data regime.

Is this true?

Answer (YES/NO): NO